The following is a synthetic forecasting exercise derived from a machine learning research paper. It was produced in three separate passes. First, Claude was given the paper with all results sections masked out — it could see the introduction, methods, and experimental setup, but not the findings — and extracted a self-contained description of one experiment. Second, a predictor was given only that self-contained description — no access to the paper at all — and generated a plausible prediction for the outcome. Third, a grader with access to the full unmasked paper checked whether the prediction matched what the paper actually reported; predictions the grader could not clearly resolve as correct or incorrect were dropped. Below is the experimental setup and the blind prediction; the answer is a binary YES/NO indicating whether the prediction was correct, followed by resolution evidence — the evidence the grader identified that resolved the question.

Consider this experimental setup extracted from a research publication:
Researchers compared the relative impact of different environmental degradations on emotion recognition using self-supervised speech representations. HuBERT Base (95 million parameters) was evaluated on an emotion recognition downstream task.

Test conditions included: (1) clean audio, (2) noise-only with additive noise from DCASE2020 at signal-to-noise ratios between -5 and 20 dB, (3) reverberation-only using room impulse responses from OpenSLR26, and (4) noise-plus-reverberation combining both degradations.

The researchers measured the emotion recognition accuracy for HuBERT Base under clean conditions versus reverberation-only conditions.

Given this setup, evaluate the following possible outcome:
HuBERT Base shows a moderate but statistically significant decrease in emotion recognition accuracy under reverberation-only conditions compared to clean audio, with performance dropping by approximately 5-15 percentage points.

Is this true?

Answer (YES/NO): NO